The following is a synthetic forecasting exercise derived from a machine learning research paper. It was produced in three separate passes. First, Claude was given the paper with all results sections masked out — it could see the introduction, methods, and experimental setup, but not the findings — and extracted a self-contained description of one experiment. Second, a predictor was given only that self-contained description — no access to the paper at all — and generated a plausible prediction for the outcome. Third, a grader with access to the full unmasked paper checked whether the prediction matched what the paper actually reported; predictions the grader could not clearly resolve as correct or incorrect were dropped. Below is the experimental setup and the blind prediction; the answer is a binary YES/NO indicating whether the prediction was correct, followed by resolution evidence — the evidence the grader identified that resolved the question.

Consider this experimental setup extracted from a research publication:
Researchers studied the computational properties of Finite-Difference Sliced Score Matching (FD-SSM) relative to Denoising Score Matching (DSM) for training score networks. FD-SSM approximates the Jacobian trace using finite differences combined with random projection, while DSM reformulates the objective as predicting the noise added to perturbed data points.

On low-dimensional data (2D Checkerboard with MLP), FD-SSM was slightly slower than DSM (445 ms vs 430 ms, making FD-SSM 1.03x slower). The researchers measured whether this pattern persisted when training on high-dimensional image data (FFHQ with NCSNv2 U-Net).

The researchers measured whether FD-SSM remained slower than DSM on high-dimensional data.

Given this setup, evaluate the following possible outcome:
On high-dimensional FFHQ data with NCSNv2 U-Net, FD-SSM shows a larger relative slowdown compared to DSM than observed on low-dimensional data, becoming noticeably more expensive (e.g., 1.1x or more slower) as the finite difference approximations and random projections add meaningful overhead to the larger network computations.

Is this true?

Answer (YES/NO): NO